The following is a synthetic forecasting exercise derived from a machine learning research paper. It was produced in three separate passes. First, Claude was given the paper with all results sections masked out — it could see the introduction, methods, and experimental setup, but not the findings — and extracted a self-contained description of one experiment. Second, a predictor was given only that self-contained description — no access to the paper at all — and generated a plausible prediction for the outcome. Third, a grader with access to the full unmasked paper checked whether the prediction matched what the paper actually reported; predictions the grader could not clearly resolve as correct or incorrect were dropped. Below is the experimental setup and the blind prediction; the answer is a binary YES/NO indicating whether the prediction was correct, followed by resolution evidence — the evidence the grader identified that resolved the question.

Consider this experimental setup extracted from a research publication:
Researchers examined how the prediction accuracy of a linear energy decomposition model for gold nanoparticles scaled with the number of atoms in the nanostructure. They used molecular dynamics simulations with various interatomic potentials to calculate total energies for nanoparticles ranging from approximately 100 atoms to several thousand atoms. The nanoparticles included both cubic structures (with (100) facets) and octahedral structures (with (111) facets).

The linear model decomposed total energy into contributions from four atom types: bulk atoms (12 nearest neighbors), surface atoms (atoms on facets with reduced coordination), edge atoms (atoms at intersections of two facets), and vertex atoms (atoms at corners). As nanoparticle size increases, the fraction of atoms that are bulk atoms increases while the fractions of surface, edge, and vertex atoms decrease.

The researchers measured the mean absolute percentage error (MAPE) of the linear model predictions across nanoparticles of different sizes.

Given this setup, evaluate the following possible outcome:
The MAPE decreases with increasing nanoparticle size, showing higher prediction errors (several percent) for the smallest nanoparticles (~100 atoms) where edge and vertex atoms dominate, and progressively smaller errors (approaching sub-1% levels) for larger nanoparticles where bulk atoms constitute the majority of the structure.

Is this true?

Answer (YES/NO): NO